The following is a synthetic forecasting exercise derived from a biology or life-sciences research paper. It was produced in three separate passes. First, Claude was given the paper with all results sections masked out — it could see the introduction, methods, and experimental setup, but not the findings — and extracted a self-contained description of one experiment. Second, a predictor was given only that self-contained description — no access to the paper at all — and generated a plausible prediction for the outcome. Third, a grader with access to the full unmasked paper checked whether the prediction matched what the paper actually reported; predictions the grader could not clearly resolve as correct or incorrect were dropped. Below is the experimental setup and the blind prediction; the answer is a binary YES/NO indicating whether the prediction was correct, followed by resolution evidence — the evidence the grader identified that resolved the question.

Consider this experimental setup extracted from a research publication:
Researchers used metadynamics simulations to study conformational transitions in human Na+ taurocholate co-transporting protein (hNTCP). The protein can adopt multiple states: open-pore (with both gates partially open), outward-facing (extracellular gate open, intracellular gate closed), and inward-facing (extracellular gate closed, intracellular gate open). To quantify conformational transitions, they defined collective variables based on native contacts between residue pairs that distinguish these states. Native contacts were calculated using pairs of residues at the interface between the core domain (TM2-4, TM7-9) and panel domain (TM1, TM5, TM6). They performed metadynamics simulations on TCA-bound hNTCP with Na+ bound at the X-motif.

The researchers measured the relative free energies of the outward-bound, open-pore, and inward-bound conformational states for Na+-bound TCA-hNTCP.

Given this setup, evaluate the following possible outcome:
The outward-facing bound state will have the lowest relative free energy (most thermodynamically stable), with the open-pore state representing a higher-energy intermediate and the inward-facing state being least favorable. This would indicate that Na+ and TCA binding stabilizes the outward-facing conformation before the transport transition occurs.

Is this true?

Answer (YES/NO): NO